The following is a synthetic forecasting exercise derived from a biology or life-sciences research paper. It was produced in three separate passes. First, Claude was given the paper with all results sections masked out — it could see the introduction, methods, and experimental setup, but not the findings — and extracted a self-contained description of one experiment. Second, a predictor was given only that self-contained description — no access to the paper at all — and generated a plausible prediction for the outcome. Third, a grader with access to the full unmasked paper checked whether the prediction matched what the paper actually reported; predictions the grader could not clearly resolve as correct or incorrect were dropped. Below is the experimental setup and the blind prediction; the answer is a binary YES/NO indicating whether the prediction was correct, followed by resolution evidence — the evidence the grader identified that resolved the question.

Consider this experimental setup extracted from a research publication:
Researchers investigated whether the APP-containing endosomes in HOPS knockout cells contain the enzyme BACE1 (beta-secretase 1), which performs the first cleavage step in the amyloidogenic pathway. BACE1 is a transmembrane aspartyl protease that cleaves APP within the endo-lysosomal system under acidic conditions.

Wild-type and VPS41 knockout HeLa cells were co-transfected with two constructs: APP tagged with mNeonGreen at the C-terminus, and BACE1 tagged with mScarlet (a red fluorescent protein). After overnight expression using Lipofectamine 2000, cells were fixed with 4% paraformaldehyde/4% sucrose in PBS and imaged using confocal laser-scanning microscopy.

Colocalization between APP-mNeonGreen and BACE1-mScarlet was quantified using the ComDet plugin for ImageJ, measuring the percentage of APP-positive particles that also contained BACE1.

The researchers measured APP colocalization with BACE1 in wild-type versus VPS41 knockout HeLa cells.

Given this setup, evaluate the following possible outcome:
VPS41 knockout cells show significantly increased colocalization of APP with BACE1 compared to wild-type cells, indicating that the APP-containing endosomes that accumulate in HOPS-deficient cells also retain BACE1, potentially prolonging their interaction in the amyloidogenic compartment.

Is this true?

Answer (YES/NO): YES